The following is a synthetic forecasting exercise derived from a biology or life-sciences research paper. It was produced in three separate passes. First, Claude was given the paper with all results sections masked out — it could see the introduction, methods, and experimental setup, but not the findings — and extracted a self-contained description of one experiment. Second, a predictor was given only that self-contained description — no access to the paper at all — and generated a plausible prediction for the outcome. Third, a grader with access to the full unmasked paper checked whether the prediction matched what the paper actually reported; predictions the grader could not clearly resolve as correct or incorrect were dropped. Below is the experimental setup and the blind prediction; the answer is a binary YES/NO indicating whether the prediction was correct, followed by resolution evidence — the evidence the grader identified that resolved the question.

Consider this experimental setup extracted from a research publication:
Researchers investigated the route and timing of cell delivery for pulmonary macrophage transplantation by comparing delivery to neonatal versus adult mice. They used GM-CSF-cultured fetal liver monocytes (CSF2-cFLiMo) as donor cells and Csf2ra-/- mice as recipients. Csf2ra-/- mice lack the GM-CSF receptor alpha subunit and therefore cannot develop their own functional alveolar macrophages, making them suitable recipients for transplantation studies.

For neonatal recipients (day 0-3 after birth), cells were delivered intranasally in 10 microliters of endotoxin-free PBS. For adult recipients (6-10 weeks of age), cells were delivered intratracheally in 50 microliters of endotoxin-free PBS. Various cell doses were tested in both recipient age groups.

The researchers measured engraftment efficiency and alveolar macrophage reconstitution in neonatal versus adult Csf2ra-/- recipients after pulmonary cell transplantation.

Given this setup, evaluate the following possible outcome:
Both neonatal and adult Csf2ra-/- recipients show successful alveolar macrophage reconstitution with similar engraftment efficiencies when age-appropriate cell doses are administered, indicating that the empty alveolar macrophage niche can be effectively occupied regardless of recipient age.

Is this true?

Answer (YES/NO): NO